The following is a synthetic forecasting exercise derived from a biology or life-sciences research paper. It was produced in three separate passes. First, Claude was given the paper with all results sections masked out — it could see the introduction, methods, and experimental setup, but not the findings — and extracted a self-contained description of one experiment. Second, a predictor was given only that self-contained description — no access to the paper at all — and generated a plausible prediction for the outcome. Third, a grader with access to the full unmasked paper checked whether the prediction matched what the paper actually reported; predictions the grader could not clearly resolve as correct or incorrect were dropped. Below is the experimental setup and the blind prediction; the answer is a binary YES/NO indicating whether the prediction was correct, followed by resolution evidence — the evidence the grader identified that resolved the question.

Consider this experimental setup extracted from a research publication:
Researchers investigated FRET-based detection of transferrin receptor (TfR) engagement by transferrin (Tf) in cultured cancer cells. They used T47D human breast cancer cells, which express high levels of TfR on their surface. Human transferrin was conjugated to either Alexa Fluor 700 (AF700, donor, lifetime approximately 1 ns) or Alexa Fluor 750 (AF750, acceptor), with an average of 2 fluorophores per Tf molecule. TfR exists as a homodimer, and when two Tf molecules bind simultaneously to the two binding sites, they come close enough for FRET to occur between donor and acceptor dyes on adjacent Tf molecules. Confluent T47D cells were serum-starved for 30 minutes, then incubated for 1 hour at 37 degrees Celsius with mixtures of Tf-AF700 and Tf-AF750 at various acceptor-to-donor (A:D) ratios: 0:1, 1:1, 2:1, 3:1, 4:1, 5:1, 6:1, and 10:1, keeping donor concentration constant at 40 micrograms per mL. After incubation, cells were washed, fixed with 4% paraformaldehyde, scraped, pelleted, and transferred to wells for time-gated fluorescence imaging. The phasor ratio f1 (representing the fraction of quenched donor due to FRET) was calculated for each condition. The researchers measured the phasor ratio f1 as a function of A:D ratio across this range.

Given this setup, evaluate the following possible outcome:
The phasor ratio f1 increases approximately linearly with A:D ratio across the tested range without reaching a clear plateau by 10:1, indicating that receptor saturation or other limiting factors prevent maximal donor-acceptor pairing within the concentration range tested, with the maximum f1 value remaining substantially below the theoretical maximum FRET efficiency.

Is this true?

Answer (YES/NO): NO